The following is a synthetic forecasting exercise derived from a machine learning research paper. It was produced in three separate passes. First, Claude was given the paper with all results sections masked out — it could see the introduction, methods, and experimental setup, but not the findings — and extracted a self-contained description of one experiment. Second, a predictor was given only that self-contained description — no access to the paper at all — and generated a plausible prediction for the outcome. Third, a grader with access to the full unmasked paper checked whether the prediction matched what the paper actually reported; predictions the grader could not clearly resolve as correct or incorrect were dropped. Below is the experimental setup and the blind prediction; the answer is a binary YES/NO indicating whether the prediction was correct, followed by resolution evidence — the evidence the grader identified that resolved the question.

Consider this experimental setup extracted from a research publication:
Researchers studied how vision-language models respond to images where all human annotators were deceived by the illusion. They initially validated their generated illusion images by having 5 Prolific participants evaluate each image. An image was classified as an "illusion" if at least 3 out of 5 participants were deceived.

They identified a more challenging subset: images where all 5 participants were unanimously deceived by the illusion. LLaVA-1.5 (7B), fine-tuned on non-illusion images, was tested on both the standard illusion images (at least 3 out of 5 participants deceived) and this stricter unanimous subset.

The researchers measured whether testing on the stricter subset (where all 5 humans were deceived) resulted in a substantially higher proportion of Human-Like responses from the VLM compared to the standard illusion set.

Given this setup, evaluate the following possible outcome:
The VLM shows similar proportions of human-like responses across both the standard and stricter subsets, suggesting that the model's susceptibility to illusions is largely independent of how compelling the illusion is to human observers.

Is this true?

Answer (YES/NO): YES